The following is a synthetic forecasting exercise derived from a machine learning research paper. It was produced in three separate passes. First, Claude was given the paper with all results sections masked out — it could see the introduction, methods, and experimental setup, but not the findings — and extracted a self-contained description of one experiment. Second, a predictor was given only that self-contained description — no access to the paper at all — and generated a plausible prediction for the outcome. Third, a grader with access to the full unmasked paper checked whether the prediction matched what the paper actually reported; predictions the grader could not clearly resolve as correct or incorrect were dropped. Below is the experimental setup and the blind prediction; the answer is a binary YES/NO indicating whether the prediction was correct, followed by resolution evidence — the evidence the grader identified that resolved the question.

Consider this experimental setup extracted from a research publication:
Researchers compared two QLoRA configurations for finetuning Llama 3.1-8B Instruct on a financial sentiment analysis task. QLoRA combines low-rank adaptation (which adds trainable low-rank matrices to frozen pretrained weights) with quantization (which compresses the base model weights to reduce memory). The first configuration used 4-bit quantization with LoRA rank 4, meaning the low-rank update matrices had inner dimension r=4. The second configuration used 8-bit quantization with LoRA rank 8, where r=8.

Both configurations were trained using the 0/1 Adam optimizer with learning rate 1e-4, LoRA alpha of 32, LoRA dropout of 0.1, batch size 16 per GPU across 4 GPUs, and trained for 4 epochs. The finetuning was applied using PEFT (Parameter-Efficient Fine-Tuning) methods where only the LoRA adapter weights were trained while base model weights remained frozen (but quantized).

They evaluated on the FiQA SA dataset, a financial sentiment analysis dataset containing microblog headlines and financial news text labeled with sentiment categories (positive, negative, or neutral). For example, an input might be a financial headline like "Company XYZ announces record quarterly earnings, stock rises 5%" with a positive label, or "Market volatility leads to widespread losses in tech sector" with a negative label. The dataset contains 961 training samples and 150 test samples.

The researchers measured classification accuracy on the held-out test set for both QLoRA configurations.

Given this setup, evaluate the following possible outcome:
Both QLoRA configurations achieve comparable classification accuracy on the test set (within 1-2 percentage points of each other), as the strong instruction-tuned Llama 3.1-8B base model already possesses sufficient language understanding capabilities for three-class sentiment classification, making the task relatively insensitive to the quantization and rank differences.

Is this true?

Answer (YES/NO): NO